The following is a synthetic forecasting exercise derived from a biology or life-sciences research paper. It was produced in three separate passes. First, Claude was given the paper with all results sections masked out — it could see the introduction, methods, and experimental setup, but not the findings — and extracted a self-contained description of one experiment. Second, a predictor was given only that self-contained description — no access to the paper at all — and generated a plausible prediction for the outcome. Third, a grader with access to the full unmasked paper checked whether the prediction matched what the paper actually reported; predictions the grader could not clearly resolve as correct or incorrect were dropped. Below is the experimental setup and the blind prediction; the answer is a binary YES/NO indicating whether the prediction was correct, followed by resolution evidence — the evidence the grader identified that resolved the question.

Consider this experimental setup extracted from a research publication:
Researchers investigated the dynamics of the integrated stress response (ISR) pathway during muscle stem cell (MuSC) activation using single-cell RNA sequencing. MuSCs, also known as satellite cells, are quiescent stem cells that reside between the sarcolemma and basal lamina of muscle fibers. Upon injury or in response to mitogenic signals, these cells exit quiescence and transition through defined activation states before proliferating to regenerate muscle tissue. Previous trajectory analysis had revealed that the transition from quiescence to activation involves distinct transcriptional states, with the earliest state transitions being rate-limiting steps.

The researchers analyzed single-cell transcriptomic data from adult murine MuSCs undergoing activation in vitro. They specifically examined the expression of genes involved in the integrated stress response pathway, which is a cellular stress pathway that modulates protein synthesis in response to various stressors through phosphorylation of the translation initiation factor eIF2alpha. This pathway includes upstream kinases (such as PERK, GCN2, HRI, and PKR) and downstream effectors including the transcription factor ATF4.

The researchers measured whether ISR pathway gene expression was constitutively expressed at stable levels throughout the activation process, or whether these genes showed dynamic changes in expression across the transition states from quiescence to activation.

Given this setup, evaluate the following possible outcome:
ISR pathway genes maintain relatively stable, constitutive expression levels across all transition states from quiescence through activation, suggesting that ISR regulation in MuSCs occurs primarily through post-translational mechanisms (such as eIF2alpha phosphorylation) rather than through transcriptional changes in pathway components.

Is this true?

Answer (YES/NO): NO